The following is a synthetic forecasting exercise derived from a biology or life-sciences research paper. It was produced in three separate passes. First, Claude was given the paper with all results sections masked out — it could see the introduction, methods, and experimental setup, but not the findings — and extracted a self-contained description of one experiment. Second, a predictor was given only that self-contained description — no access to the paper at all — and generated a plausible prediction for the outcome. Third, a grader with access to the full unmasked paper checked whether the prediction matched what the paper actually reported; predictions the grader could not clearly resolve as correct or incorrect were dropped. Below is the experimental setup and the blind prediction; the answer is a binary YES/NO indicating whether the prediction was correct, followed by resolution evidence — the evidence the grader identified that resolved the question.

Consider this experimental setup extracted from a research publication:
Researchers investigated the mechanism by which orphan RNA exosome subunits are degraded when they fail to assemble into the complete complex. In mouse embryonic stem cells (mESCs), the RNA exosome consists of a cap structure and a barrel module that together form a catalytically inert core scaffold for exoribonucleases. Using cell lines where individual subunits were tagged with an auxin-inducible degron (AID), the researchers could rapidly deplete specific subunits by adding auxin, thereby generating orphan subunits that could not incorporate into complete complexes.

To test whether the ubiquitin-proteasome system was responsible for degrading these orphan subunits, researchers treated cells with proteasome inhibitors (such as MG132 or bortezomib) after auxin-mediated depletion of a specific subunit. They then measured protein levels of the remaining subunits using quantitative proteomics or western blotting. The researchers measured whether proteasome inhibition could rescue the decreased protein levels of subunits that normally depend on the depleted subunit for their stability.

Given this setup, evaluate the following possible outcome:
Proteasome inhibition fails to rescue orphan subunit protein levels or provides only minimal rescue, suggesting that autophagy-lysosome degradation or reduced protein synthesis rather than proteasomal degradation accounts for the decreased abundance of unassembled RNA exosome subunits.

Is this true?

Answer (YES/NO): NO